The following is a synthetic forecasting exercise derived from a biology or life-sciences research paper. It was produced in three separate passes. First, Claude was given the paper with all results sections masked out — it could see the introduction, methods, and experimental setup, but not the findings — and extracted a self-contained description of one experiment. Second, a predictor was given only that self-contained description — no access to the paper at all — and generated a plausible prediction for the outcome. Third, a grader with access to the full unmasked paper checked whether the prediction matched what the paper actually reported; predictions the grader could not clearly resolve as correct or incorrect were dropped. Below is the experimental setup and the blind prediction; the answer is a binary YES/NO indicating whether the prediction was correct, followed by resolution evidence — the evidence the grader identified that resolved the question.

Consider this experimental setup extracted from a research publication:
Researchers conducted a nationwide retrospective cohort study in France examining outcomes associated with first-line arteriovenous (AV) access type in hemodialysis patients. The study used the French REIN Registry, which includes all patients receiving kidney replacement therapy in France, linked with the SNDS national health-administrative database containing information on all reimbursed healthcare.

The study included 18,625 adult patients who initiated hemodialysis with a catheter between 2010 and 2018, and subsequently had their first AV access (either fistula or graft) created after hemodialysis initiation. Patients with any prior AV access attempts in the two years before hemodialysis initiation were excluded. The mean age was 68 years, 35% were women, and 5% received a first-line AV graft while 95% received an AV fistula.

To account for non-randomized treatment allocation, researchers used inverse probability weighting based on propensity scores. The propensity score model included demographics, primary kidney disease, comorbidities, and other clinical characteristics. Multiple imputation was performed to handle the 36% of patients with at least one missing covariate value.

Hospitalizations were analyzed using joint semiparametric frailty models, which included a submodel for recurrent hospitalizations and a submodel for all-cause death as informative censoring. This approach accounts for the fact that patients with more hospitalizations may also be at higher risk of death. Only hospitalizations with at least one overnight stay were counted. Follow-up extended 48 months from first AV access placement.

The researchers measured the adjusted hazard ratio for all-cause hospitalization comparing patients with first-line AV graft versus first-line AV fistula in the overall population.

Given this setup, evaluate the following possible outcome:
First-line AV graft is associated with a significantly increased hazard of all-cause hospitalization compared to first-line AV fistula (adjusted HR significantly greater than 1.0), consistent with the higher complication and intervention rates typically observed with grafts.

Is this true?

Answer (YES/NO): YES